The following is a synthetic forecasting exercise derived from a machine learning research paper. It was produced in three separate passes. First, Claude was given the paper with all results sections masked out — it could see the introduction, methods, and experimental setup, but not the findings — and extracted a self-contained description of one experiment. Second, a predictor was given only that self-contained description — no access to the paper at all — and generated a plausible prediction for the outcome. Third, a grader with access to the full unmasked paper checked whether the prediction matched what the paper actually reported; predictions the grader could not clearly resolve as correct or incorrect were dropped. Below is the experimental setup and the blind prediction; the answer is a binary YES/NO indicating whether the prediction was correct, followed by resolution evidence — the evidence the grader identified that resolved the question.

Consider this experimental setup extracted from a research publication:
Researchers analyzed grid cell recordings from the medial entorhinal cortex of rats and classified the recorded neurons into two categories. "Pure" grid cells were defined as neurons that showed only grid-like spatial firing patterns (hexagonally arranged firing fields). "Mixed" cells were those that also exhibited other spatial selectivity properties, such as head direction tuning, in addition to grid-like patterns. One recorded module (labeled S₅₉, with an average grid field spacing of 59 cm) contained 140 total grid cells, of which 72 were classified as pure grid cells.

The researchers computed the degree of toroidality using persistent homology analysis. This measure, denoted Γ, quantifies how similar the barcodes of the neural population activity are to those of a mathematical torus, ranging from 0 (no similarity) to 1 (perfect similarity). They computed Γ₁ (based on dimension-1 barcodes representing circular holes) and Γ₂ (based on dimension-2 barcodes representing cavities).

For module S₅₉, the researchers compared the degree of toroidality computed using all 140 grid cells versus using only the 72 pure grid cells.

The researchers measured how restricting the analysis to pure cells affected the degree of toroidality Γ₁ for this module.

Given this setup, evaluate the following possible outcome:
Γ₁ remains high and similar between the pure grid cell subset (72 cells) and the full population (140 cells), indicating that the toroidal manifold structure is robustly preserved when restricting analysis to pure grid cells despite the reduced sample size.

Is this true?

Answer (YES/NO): NO